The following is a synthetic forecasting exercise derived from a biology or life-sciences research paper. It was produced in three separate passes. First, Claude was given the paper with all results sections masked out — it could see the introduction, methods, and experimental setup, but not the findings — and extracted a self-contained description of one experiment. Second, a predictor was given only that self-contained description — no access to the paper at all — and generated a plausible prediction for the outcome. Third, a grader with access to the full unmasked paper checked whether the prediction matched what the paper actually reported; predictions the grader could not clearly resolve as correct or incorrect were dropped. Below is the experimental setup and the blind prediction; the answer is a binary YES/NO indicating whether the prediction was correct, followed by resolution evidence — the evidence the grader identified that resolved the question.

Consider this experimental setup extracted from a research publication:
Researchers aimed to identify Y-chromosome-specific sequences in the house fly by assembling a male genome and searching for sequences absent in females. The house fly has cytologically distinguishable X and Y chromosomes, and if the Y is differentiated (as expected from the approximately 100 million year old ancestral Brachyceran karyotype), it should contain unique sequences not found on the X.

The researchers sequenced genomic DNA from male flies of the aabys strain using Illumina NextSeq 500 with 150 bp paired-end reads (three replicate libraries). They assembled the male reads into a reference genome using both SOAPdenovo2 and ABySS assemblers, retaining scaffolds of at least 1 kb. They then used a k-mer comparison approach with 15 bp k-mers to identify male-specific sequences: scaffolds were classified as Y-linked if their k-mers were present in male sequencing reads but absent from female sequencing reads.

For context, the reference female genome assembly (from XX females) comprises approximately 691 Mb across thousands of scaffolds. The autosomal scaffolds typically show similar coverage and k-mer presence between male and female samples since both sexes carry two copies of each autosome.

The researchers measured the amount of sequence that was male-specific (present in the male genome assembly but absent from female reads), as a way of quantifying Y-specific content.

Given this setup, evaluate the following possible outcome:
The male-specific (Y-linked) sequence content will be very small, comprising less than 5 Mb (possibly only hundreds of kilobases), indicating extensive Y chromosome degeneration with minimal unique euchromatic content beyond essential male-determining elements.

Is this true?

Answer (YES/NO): NO